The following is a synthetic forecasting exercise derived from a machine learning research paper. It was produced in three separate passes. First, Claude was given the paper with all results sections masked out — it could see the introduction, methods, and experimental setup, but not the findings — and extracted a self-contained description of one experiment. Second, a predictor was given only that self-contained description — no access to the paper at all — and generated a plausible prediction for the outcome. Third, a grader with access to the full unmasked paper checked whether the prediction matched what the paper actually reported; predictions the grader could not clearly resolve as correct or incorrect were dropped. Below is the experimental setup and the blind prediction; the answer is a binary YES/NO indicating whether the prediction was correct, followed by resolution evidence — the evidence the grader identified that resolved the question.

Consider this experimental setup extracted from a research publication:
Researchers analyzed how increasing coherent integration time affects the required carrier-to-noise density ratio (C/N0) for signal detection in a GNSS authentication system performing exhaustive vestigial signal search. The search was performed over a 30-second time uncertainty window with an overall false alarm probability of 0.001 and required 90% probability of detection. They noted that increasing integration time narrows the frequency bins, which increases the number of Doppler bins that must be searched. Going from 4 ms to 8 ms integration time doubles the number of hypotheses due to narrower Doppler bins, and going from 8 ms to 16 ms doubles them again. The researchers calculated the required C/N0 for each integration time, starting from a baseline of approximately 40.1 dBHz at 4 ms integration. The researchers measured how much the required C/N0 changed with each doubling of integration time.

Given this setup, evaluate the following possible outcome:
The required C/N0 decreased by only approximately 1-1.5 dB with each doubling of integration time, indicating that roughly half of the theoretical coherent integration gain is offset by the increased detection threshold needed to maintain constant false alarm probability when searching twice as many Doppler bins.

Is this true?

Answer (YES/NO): NO